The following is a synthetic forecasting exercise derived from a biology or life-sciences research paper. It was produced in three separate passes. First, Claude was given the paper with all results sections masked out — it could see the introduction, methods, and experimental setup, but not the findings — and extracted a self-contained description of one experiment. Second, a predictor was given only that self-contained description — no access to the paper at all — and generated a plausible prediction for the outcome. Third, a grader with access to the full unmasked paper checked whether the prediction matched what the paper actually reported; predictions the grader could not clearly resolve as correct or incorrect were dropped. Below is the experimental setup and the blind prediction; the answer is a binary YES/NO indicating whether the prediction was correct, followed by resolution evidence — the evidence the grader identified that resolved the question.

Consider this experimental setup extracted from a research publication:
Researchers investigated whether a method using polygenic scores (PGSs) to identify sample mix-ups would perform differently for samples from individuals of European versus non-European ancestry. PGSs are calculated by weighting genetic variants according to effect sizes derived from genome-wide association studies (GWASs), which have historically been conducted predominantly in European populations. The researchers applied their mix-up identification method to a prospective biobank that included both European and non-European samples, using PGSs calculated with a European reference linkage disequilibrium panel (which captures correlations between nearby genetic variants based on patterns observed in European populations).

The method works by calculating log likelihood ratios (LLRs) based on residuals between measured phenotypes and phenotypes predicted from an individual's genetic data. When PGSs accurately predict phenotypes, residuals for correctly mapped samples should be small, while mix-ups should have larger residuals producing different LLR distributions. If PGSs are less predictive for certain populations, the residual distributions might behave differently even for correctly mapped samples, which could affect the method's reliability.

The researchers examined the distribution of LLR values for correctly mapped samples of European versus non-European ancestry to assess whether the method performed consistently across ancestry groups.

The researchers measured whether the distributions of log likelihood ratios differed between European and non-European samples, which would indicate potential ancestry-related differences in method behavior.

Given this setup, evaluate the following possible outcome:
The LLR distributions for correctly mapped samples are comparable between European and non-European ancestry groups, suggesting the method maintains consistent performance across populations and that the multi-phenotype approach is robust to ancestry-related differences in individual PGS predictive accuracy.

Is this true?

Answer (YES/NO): YES